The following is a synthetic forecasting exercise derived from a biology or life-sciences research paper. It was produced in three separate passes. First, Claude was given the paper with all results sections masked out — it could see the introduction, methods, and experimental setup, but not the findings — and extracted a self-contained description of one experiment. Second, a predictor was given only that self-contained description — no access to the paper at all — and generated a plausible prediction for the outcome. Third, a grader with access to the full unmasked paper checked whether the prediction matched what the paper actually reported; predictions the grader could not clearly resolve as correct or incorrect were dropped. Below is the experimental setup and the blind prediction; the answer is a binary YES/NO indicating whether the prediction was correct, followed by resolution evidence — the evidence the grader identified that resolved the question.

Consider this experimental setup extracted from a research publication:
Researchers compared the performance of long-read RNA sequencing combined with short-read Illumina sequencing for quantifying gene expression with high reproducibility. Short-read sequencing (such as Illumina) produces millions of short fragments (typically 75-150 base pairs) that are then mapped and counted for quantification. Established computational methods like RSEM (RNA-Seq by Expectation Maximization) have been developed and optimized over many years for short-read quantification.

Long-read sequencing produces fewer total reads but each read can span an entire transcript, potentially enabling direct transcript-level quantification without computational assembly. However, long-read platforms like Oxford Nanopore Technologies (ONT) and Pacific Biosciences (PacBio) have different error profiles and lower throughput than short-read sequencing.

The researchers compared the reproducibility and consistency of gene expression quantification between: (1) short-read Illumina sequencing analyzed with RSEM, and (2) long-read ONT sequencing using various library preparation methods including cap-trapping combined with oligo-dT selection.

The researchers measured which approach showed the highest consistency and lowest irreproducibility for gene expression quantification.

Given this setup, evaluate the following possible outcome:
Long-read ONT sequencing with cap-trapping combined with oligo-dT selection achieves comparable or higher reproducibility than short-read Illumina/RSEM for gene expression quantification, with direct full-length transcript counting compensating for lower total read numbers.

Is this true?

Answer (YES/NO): NO